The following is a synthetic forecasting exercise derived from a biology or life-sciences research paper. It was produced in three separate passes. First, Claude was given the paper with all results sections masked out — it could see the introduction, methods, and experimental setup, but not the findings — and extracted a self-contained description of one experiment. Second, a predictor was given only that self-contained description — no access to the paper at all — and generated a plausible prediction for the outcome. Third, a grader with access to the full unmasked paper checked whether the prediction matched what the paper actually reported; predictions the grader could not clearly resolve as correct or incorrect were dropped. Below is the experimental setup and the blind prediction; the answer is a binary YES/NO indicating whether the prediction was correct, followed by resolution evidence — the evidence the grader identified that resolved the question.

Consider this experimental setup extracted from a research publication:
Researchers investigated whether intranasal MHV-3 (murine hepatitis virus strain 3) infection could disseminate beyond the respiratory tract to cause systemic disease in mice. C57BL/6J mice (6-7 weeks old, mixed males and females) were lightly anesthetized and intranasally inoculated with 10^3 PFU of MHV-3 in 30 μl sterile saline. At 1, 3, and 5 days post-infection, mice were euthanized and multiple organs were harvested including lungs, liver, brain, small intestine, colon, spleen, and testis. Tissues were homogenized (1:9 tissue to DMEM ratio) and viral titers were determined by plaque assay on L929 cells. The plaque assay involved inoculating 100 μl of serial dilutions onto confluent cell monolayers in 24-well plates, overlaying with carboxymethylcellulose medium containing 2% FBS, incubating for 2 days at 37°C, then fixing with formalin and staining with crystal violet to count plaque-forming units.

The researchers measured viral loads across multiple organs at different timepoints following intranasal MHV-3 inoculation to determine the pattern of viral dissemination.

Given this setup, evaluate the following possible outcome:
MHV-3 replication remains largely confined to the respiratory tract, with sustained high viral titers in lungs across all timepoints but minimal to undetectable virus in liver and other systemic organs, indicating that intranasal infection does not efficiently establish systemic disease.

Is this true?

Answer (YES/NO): NO